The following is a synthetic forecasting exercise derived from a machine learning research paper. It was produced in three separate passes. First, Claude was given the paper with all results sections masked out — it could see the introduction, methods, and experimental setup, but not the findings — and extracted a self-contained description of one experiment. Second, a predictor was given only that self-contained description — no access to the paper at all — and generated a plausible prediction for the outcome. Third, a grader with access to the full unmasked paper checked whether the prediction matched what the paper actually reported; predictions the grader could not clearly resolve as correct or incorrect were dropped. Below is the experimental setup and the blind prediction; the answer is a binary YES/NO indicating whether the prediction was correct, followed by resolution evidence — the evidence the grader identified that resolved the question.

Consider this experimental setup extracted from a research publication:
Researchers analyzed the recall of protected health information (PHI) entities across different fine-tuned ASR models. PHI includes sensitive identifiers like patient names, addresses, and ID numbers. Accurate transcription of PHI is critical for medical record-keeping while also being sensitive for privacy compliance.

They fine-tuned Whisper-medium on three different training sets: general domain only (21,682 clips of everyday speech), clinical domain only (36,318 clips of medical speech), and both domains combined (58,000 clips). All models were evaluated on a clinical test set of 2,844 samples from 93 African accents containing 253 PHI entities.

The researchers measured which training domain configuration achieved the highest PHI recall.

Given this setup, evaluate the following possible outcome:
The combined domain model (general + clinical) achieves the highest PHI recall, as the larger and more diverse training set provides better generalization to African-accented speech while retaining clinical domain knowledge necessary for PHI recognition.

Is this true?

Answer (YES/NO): YES